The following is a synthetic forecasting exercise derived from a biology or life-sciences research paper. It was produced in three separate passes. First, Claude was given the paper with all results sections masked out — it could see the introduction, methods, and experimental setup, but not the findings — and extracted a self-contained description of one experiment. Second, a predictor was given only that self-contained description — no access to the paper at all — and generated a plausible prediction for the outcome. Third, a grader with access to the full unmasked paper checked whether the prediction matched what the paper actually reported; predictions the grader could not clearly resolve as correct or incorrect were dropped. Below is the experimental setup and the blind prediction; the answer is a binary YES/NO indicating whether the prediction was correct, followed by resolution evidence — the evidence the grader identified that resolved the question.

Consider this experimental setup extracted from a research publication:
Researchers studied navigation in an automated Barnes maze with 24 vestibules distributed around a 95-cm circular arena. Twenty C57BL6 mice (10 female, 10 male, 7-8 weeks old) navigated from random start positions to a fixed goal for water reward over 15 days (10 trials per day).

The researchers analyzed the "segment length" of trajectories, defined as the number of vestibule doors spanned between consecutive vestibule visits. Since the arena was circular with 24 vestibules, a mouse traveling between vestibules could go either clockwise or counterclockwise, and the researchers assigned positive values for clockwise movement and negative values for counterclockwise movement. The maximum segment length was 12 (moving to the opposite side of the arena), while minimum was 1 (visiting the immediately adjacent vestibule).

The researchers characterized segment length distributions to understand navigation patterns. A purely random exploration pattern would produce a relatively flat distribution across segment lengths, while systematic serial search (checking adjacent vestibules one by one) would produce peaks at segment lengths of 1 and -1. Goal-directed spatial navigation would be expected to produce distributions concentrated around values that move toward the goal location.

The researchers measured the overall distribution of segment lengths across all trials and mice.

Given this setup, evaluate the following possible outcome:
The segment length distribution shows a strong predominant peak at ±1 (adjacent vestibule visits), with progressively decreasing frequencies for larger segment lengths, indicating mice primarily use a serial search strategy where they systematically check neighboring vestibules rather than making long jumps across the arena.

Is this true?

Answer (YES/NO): NO